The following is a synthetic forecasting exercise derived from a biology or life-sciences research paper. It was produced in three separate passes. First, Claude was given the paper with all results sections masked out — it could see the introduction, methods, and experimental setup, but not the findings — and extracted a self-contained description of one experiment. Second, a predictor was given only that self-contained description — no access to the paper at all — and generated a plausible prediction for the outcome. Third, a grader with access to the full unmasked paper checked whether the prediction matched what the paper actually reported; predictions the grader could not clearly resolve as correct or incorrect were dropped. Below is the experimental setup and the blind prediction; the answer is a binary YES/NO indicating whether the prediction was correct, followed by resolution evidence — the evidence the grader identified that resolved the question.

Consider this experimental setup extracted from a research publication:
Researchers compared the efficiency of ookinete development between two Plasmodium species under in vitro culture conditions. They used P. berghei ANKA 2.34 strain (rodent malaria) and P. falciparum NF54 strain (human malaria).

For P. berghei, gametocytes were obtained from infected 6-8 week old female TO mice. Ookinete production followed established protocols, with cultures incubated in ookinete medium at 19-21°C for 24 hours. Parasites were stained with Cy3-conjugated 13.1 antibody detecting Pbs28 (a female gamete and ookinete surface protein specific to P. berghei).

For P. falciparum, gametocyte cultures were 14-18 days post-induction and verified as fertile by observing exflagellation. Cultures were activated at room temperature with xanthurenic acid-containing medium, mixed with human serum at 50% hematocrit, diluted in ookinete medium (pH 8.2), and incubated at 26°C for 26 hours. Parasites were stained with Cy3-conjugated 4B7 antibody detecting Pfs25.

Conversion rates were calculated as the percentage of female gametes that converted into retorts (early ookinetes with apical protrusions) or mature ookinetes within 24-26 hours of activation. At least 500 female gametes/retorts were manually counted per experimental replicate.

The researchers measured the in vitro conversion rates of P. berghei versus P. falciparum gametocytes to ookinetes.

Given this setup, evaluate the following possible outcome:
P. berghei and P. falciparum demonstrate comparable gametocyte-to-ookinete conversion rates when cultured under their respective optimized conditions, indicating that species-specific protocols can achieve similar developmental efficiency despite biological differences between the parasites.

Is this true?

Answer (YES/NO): NO